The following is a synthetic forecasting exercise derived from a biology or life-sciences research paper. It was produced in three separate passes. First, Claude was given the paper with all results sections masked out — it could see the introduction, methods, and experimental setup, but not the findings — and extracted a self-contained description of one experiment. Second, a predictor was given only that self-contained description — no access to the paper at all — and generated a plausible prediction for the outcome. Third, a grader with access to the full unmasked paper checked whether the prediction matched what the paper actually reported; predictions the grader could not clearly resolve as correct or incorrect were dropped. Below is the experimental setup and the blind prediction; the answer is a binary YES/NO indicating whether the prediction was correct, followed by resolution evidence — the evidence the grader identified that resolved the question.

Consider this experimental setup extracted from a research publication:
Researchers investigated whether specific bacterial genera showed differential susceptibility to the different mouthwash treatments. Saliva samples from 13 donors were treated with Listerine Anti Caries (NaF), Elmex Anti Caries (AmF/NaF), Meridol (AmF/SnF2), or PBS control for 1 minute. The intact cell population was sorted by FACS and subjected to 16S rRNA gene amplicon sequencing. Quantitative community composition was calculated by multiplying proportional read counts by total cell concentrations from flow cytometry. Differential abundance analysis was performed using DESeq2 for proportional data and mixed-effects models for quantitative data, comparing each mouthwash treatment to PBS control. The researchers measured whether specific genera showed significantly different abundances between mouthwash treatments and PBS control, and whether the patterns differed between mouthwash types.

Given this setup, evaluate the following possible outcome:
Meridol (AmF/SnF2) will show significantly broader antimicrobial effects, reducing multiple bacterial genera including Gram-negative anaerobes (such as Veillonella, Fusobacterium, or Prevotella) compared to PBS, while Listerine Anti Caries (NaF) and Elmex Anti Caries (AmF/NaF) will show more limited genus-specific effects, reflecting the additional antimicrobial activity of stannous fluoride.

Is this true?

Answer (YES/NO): NO